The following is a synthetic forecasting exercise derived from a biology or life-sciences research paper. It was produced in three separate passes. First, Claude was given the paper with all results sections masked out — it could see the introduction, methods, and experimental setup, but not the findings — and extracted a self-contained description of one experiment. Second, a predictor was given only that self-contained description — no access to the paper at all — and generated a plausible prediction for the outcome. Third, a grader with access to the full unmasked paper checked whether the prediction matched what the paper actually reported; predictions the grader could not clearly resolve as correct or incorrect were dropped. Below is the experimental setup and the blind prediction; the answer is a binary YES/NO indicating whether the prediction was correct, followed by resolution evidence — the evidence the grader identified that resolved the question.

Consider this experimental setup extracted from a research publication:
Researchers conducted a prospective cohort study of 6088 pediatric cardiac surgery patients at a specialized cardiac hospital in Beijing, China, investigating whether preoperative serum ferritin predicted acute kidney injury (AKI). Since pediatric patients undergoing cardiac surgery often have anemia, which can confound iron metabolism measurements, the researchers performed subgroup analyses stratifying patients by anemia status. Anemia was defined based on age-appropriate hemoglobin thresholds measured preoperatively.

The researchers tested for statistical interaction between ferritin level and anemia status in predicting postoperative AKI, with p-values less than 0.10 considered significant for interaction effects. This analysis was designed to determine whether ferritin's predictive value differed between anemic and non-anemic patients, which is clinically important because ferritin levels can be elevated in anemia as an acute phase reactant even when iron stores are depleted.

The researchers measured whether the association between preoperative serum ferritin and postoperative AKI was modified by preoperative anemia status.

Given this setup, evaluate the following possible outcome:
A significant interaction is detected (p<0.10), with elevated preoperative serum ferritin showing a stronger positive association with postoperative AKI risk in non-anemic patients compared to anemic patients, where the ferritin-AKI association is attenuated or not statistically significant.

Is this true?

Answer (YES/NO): YES